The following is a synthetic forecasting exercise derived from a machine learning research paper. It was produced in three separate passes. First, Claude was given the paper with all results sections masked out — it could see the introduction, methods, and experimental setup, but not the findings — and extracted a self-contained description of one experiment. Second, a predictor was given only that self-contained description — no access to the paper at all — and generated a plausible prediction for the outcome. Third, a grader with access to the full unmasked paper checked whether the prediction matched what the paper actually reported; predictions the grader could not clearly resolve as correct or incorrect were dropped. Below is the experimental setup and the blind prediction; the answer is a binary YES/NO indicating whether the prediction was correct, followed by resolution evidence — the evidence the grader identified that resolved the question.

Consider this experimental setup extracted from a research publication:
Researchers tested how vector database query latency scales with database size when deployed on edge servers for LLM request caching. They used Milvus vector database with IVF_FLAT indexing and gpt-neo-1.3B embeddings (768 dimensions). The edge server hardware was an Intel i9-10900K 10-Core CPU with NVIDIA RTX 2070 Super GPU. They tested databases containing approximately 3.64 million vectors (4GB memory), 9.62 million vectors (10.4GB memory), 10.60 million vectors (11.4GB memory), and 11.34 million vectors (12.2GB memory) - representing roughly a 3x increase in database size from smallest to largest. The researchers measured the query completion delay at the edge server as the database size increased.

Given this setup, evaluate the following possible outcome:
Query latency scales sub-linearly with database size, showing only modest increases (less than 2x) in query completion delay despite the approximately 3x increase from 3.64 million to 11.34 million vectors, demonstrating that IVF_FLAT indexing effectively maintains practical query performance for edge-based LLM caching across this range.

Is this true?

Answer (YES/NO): YES